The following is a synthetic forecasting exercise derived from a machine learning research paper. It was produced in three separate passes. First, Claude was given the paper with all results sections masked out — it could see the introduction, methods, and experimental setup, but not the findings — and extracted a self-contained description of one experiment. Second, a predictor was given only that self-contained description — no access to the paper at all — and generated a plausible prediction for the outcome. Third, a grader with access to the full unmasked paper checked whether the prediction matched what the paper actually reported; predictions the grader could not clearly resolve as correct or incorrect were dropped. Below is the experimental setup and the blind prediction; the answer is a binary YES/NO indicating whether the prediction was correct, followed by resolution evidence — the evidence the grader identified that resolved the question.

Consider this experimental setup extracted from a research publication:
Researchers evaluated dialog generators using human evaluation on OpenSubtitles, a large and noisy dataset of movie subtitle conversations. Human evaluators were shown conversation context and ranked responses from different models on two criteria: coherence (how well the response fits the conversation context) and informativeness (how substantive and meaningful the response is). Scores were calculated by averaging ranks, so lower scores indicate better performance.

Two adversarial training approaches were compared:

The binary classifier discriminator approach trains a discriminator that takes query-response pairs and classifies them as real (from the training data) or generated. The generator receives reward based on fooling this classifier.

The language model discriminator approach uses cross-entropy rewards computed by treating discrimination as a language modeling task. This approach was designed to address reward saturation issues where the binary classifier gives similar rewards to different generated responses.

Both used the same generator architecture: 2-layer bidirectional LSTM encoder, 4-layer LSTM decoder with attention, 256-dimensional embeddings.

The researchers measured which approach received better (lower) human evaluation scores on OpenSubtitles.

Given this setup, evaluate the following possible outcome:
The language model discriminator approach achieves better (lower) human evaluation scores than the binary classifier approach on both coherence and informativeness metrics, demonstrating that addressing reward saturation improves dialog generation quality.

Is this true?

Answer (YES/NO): YES